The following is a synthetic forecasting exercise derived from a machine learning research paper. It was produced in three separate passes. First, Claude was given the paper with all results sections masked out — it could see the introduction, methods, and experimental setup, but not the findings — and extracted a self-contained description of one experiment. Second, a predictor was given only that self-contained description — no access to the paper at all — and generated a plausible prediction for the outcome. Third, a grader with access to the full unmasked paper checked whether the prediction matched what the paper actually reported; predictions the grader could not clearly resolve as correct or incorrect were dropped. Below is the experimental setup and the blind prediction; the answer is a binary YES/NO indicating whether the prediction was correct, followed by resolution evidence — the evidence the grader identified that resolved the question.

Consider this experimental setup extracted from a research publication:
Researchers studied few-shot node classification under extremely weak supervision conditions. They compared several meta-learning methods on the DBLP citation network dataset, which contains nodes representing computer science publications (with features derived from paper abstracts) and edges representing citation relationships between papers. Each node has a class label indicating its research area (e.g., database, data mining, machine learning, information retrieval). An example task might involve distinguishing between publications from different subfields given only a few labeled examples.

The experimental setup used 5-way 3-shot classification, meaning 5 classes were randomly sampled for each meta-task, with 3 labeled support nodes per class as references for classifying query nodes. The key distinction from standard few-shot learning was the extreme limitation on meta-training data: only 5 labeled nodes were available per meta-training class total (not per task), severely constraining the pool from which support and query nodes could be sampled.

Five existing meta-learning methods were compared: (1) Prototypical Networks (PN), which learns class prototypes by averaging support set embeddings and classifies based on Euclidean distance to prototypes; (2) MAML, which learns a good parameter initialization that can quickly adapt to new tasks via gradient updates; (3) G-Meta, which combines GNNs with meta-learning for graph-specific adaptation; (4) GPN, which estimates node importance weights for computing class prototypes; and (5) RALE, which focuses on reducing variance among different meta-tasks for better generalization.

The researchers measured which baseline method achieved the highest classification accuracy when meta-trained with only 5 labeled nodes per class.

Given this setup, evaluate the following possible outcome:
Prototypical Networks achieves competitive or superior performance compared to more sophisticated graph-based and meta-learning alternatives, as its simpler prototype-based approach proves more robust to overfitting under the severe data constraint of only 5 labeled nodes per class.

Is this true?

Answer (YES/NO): NO